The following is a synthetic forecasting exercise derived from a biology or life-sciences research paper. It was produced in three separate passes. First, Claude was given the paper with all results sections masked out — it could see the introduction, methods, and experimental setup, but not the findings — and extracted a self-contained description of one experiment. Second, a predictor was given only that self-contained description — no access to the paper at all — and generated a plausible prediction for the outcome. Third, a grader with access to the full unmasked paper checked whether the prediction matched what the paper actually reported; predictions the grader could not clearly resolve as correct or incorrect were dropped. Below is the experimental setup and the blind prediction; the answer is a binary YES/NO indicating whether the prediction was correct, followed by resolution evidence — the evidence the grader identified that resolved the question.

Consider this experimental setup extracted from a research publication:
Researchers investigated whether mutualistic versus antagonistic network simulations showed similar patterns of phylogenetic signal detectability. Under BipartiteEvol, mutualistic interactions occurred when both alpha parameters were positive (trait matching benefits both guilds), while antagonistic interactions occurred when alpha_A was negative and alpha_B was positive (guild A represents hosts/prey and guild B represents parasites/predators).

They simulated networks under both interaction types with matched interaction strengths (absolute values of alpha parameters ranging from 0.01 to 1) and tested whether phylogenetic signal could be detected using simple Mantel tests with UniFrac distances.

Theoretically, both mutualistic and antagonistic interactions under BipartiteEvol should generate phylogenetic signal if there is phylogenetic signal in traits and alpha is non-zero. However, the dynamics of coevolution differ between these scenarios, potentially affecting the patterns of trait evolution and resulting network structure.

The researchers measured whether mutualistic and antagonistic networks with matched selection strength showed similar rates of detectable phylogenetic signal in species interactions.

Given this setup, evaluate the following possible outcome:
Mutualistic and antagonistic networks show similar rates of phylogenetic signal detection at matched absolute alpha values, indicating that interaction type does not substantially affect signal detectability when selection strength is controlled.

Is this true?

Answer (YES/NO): NO